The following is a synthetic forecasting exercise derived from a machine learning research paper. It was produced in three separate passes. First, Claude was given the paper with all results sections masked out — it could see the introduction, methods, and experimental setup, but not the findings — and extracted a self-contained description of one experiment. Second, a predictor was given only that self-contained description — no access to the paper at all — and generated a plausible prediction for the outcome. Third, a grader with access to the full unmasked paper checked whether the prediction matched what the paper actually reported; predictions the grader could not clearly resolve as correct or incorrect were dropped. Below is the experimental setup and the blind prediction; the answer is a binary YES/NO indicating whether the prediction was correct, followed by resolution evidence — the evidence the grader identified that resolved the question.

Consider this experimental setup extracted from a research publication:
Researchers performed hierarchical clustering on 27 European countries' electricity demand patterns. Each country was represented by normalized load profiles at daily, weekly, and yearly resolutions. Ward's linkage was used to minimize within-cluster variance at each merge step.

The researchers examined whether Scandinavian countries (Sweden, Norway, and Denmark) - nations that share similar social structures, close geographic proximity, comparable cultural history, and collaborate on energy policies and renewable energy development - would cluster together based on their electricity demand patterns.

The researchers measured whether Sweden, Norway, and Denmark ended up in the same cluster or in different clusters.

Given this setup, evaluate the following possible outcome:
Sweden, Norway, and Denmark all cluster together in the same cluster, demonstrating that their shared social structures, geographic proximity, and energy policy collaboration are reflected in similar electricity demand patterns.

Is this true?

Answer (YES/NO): YES